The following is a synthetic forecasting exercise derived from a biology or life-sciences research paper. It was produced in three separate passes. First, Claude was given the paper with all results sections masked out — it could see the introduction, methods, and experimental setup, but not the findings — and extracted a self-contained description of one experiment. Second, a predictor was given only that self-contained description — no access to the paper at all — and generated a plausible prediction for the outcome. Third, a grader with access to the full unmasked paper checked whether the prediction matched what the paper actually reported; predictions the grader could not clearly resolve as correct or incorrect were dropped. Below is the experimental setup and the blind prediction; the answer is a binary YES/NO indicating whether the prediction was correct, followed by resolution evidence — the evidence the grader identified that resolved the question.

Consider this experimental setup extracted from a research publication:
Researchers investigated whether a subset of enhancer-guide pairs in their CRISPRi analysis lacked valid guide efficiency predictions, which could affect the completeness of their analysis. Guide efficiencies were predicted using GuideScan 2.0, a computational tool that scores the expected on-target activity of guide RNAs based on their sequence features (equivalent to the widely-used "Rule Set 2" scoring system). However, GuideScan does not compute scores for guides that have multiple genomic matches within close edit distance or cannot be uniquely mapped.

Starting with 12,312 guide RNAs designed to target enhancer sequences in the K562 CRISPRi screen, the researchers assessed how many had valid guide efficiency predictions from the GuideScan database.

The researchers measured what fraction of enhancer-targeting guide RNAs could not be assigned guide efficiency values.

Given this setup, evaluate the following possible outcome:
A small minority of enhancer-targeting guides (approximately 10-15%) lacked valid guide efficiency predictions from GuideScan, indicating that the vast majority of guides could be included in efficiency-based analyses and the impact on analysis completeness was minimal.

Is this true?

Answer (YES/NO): NO